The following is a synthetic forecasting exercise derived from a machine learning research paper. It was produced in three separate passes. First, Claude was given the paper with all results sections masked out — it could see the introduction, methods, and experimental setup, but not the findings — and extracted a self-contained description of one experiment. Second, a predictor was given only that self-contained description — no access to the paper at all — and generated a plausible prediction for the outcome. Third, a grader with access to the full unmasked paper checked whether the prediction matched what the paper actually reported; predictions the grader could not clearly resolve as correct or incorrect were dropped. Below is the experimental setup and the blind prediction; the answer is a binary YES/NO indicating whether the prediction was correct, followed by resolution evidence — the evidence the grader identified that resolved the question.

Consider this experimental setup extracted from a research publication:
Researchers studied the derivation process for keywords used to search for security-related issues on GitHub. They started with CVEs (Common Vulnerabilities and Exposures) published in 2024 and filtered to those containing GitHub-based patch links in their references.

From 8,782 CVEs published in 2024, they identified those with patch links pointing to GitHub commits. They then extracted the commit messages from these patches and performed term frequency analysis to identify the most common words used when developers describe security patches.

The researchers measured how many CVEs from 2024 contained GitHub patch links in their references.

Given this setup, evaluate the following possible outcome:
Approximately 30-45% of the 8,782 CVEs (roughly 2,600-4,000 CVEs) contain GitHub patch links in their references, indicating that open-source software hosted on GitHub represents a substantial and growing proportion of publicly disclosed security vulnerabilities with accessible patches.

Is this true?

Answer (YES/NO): NO